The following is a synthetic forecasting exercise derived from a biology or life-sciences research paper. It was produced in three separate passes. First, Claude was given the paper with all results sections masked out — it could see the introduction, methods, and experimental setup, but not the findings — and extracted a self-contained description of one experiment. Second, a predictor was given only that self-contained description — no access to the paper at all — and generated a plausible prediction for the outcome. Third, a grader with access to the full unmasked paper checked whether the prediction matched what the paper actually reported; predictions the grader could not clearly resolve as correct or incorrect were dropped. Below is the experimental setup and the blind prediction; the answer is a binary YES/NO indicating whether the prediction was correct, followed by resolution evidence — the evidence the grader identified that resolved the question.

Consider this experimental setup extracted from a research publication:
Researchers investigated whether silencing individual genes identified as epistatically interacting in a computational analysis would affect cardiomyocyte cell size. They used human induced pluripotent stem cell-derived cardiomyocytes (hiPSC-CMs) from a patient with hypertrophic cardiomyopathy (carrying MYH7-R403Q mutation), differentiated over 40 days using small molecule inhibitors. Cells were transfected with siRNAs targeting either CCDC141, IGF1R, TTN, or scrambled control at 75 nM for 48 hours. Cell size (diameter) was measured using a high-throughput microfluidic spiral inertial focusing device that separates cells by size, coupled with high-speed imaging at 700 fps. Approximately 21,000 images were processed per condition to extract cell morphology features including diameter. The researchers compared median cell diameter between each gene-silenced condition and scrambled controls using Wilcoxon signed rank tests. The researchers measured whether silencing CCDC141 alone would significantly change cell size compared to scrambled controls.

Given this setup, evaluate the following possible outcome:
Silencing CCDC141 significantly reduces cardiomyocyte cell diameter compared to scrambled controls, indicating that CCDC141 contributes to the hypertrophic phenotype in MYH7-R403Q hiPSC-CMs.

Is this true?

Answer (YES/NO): YES